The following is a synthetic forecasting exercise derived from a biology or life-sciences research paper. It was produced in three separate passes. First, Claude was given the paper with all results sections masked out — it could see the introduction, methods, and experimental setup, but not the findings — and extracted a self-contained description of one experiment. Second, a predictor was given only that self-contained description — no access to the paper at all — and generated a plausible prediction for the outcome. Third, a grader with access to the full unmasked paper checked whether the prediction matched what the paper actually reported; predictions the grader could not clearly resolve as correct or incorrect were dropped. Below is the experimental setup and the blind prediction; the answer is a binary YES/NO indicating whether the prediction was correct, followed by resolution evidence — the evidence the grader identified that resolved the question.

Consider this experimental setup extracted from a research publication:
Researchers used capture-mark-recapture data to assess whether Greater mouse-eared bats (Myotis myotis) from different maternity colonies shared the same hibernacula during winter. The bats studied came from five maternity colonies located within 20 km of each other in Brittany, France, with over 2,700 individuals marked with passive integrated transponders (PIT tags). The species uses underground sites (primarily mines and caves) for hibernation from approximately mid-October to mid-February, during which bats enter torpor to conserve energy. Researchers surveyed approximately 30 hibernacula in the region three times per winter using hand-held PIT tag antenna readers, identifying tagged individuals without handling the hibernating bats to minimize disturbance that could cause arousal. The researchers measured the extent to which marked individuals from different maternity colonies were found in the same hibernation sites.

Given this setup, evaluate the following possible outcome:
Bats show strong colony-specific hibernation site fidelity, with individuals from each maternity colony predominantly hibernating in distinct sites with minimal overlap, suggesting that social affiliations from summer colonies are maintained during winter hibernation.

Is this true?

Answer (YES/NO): NO